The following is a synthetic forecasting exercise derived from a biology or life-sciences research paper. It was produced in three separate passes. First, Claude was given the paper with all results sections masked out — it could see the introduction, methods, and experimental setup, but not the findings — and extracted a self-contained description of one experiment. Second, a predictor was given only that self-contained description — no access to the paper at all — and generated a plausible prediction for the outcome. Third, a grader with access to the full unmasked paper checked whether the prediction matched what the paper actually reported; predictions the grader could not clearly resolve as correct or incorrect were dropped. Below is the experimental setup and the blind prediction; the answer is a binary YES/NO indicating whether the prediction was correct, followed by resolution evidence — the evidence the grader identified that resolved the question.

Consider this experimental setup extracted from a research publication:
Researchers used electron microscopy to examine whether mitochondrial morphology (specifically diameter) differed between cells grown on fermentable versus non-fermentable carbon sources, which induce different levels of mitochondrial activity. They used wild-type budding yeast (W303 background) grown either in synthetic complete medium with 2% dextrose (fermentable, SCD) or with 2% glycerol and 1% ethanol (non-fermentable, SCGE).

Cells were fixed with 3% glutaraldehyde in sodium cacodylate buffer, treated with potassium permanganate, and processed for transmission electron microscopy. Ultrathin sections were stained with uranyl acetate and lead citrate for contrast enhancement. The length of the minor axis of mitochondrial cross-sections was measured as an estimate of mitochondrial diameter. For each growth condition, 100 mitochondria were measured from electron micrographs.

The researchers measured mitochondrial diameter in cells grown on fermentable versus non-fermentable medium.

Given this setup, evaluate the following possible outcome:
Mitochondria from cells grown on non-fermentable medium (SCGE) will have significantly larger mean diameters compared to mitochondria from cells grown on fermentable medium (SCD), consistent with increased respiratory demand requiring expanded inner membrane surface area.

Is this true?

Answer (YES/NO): NO